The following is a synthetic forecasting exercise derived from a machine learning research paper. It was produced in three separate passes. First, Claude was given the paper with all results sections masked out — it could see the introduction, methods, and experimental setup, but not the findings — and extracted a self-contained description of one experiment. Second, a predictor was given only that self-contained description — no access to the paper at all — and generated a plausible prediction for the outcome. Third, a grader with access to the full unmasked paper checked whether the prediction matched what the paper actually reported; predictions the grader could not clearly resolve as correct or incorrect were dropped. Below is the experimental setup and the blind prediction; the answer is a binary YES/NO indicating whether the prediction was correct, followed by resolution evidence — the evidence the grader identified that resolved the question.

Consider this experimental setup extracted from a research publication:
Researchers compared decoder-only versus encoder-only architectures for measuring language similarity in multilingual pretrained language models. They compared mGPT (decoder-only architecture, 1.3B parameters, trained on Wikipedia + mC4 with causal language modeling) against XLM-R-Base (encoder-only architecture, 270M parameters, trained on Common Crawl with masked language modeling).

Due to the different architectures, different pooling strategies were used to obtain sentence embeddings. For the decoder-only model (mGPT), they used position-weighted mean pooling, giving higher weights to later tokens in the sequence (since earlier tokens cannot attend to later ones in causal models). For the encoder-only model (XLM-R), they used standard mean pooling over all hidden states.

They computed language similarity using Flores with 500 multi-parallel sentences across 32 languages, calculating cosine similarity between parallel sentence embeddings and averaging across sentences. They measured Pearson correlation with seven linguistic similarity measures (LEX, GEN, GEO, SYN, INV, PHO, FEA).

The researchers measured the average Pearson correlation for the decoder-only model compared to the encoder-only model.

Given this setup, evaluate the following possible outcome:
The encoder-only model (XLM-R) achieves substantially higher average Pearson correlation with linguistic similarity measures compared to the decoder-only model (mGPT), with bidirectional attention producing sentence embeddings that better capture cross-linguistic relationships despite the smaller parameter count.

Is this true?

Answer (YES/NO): NO